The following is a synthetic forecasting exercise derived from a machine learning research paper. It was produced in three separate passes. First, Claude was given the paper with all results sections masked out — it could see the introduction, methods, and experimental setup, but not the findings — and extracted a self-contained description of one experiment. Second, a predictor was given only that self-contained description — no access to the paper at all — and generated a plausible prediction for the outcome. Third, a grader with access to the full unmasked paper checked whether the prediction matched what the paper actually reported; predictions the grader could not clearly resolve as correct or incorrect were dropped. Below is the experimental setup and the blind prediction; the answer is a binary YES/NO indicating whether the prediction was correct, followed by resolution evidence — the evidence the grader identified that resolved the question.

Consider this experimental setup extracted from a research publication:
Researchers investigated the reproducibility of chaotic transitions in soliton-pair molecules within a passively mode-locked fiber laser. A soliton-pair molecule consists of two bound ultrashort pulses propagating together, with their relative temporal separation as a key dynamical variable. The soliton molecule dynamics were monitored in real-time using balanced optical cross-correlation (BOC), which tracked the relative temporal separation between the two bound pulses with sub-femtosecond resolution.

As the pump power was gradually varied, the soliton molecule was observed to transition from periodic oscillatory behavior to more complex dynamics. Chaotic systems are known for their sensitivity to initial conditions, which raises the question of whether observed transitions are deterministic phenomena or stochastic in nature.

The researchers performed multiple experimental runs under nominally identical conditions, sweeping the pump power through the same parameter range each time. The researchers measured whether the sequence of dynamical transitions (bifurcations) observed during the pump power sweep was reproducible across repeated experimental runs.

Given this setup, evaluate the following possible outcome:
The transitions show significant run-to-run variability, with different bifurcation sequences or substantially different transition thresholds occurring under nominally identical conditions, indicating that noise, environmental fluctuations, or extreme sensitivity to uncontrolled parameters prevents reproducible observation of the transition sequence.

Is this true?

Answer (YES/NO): NO